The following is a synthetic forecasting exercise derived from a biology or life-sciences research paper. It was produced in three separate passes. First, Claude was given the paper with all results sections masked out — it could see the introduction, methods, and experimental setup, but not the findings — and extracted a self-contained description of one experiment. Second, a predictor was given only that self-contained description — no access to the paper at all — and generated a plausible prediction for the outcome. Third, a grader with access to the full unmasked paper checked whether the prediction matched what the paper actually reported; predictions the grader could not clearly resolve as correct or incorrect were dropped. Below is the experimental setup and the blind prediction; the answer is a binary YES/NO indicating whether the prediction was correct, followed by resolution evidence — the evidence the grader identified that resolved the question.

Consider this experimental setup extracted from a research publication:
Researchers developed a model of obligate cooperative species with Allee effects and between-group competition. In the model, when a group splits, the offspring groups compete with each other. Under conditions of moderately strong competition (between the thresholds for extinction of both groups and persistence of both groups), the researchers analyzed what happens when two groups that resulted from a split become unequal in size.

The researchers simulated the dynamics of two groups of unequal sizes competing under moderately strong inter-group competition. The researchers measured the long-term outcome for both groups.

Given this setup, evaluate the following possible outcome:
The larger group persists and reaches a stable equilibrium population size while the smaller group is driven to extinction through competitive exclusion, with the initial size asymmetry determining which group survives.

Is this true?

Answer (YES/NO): YES